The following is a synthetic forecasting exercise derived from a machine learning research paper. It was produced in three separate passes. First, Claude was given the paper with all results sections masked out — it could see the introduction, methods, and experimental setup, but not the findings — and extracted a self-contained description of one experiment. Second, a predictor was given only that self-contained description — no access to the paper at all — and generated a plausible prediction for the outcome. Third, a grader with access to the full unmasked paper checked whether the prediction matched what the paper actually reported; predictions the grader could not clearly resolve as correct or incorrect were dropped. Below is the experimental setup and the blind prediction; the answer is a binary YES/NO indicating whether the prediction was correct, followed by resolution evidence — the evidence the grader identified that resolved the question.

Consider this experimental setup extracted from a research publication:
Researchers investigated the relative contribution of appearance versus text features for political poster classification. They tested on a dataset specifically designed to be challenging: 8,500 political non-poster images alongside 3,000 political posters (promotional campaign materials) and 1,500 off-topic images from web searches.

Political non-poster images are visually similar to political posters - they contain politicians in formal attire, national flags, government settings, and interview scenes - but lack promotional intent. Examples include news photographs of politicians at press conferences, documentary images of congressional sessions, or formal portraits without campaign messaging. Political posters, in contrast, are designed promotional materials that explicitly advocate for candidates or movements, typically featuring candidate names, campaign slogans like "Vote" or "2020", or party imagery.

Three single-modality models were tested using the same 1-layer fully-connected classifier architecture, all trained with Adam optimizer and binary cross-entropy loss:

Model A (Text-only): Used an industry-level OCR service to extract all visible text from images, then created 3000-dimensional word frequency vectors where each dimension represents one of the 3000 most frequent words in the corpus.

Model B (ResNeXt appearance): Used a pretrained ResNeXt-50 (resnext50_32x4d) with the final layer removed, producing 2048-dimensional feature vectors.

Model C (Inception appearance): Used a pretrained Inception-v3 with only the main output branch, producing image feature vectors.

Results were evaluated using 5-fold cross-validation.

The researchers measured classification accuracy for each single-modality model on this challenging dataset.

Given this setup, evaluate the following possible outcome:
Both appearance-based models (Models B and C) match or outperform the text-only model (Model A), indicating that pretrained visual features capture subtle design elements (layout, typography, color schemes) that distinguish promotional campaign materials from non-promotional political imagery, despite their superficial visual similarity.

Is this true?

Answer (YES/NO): YES